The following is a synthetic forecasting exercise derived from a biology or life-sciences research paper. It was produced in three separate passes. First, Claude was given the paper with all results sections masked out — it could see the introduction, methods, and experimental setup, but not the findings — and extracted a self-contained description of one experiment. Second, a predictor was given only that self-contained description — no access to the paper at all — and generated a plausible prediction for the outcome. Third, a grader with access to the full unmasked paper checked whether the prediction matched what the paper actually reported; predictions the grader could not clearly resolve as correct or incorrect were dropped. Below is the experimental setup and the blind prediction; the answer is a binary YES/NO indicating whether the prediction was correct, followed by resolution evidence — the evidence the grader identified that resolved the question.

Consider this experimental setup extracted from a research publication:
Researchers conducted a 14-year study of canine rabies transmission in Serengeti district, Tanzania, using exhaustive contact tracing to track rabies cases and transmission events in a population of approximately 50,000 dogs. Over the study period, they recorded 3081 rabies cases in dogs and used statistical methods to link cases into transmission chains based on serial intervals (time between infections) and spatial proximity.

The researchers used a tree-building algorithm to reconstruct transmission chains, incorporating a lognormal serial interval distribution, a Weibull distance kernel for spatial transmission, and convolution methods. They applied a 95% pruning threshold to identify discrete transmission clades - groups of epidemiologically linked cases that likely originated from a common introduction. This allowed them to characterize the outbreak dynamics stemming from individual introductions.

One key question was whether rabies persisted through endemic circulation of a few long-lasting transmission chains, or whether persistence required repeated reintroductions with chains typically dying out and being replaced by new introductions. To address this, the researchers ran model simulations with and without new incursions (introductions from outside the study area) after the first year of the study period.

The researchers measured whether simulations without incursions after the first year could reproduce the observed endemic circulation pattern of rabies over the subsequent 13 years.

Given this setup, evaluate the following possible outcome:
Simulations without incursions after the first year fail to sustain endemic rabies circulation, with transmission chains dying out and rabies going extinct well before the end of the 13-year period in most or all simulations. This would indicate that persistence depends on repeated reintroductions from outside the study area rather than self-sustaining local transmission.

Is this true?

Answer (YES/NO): YES